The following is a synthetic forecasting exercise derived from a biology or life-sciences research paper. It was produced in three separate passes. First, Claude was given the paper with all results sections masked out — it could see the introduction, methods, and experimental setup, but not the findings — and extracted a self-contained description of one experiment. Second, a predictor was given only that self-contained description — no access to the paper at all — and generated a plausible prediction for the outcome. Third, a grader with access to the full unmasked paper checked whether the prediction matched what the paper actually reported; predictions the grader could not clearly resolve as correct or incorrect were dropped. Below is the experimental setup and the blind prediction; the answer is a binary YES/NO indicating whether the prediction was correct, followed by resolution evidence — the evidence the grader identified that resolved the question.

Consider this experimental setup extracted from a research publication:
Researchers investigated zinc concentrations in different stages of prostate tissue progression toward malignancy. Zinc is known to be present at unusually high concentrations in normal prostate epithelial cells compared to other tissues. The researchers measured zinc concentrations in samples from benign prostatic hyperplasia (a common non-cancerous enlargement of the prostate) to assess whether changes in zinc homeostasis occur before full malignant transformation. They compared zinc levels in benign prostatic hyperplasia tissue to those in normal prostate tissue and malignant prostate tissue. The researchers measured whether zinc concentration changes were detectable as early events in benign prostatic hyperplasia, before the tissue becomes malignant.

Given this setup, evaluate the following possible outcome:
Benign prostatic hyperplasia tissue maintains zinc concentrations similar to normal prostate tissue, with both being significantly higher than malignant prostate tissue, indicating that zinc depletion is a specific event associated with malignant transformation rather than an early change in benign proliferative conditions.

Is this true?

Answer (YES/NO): NO